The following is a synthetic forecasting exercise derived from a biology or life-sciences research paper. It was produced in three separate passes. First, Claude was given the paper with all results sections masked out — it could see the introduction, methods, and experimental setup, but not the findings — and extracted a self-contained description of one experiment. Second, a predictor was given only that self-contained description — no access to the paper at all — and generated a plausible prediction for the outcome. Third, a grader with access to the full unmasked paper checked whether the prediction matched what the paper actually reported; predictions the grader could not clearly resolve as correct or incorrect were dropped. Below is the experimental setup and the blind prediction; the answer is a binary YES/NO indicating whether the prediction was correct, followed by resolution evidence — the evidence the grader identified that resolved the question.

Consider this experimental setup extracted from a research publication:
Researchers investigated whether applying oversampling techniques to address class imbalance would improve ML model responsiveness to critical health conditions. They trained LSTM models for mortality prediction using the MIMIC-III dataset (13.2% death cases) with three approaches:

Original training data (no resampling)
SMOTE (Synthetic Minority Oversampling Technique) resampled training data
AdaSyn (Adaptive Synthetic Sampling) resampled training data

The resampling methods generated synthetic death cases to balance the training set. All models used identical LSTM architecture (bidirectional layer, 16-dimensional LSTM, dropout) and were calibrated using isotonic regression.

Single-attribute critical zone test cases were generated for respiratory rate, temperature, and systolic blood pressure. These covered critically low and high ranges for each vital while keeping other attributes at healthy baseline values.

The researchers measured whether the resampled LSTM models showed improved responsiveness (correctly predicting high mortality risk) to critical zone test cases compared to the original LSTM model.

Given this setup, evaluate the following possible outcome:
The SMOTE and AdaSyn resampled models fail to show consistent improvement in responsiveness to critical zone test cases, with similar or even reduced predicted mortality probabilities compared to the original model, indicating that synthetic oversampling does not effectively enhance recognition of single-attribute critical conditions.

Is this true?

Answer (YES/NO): YES